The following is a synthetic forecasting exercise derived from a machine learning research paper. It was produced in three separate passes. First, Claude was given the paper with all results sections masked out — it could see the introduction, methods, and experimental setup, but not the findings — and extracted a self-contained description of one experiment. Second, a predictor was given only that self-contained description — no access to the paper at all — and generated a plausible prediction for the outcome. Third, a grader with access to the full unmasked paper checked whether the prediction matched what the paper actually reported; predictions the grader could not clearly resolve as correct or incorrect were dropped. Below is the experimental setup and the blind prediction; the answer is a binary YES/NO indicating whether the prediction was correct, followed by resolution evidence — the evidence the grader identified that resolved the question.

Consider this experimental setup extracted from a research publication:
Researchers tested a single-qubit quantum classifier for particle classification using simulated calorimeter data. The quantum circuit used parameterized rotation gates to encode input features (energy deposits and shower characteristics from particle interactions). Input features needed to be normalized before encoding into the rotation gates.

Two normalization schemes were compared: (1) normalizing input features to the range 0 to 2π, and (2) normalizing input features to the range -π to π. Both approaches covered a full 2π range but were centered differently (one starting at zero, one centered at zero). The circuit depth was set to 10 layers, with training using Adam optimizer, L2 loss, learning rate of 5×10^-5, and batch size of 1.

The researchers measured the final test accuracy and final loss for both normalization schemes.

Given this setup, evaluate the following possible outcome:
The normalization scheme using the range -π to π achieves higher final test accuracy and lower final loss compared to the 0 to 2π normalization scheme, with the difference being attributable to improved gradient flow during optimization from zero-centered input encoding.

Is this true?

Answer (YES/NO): NO